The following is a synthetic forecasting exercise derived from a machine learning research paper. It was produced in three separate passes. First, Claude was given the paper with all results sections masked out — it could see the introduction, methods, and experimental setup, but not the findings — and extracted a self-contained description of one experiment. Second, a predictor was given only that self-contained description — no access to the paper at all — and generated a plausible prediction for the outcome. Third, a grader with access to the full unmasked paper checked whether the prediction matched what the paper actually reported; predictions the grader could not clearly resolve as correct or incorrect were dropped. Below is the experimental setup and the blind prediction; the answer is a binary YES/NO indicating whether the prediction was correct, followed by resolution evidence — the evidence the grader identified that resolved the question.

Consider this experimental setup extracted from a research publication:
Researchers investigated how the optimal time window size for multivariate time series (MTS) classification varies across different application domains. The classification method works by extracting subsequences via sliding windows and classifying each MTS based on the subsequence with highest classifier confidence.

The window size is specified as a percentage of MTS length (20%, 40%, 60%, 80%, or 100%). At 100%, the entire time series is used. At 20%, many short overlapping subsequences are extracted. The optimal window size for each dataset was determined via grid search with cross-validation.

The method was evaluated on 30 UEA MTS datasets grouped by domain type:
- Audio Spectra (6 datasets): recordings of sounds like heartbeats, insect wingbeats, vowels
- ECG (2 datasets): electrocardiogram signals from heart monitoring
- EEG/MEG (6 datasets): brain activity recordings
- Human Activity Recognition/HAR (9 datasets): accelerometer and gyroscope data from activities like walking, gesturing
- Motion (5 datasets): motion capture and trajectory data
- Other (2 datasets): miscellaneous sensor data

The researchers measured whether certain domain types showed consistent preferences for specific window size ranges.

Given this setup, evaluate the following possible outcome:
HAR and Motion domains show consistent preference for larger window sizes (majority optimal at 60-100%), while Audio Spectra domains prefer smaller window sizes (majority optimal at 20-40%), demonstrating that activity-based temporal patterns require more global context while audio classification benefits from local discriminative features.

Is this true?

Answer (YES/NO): NO